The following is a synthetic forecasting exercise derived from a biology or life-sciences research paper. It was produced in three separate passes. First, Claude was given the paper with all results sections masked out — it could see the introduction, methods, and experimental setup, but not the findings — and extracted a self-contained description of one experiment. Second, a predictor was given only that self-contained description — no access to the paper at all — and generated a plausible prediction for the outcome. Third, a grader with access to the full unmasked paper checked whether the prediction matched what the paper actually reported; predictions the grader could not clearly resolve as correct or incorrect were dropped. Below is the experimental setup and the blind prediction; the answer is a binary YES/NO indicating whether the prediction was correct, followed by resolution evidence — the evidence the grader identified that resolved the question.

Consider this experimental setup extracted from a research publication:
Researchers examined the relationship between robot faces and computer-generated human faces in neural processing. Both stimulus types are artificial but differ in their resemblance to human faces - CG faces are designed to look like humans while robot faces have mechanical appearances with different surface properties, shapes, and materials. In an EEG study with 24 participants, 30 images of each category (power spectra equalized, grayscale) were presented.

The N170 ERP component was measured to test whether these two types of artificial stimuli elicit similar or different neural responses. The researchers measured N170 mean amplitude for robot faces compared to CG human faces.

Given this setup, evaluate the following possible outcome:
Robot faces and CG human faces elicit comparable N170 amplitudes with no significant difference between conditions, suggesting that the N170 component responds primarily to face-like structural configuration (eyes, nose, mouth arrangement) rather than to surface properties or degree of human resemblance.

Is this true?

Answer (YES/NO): NO